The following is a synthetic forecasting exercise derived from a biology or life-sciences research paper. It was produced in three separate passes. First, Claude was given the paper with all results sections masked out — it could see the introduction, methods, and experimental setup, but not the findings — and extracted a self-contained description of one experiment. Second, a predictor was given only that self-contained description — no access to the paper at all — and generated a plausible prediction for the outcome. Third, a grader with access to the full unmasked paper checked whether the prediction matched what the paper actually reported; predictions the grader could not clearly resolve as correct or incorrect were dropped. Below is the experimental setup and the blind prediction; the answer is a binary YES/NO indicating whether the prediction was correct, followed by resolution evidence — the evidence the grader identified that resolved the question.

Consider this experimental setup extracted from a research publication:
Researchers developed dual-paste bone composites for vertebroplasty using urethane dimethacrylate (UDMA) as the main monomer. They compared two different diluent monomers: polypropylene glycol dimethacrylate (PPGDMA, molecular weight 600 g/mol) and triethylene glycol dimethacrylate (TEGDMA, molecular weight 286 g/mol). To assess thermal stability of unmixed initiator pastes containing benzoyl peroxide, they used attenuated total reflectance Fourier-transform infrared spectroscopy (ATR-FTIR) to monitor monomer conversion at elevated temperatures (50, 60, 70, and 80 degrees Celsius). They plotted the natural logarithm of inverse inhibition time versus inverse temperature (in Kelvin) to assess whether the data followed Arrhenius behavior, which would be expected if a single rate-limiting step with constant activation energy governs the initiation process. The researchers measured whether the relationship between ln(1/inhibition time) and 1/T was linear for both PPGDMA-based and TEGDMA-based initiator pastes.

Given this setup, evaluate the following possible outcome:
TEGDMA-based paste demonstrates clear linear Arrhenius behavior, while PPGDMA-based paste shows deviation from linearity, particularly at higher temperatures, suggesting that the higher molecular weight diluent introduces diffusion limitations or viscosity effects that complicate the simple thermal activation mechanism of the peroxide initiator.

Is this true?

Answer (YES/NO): NO